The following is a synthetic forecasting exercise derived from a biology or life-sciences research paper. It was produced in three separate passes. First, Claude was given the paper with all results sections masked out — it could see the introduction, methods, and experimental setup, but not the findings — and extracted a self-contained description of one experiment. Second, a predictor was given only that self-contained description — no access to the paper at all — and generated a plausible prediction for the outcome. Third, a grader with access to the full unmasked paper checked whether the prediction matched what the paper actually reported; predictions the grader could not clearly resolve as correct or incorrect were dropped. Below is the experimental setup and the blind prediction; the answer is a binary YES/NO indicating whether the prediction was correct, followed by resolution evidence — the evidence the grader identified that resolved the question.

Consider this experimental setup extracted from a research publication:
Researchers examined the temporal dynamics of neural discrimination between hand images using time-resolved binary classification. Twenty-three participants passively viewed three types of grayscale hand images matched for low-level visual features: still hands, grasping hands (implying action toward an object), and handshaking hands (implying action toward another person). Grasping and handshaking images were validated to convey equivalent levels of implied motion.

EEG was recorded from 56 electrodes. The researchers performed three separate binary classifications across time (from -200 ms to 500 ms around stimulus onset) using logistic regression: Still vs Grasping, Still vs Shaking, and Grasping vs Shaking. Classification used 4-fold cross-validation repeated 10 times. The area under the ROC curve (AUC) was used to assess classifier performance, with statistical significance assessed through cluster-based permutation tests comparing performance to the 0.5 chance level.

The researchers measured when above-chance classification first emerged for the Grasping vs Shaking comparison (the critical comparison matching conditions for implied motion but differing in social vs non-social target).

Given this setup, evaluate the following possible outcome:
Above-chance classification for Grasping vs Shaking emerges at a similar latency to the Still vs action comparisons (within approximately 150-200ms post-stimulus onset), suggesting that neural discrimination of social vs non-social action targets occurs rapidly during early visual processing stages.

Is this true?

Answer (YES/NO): NO